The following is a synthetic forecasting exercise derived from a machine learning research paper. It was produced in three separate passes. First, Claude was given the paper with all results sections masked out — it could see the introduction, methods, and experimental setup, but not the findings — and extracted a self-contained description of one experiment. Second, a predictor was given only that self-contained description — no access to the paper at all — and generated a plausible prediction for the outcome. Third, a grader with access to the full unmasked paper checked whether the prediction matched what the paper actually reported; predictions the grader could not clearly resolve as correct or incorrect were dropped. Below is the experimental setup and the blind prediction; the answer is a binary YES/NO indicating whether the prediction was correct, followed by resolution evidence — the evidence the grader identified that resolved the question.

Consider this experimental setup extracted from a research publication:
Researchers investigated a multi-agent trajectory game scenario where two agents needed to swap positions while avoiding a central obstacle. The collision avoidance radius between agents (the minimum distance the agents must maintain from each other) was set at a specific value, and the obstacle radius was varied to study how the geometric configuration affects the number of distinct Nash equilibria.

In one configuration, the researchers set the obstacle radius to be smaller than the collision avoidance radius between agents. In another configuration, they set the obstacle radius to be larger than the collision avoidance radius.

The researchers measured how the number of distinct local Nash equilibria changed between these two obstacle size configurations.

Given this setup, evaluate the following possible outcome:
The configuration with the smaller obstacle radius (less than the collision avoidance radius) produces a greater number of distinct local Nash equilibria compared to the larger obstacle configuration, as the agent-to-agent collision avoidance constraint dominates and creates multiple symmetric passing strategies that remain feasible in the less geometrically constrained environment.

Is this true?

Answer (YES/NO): NO